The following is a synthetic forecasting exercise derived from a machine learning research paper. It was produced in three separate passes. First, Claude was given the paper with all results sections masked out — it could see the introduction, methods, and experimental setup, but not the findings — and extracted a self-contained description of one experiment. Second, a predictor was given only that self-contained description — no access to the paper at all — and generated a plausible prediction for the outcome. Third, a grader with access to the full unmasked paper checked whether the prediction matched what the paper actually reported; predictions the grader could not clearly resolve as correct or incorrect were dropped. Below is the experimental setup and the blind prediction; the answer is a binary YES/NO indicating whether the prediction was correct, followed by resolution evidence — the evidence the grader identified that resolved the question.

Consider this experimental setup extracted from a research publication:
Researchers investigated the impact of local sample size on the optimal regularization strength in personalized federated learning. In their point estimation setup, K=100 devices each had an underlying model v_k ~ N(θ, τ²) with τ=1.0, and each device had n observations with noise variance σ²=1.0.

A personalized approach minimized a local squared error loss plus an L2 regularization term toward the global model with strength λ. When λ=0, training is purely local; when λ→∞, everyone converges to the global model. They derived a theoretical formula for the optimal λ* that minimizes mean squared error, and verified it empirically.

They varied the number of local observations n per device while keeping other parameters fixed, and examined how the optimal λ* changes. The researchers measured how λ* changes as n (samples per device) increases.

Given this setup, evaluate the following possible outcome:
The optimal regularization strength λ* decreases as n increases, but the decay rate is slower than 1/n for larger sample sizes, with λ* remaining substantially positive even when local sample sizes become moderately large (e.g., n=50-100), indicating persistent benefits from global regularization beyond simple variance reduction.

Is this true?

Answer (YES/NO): NO